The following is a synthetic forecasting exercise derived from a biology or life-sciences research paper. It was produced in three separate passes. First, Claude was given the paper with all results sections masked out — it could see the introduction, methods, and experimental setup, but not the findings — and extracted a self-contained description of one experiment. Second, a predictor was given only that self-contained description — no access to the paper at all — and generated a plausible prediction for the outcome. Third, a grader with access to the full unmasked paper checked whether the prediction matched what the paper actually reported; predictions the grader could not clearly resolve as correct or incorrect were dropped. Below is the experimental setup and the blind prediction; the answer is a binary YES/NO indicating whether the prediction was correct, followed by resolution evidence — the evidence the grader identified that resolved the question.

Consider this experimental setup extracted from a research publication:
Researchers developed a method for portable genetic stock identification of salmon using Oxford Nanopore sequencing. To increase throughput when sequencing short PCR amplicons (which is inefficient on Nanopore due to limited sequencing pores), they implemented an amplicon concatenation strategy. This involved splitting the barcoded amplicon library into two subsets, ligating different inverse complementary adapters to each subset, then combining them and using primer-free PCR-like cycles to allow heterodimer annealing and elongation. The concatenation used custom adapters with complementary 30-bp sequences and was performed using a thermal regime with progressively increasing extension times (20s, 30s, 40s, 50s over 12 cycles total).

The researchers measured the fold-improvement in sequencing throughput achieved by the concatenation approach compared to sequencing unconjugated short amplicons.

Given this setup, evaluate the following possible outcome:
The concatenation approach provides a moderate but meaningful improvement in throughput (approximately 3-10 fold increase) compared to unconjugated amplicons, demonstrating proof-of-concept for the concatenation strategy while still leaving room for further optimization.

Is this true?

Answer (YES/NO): NO